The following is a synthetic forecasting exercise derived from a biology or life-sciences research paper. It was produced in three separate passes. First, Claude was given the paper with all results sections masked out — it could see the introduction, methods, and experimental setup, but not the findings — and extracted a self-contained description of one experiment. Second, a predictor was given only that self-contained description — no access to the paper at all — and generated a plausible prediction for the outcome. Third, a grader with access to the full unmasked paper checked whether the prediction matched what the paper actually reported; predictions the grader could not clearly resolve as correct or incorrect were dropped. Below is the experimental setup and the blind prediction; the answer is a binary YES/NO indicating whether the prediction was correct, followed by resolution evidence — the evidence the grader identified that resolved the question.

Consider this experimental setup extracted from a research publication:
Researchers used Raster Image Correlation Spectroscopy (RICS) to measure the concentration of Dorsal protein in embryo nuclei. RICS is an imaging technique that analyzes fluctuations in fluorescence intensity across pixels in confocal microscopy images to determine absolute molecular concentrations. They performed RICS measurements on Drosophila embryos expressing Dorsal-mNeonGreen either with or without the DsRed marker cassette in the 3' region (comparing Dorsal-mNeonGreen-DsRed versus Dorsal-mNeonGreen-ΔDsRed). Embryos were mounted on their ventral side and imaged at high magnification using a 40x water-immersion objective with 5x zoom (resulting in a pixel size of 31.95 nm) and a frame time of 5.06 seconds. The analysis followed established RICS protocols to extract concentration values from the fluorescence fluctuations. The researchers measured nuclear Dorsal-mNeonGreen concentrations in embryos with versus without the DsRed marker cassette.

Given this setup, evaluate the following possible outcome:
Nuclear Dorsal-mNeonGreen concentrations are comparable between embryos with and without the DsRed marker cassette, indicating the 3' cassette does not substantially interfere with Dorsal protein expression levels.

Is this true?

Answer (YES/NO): NO